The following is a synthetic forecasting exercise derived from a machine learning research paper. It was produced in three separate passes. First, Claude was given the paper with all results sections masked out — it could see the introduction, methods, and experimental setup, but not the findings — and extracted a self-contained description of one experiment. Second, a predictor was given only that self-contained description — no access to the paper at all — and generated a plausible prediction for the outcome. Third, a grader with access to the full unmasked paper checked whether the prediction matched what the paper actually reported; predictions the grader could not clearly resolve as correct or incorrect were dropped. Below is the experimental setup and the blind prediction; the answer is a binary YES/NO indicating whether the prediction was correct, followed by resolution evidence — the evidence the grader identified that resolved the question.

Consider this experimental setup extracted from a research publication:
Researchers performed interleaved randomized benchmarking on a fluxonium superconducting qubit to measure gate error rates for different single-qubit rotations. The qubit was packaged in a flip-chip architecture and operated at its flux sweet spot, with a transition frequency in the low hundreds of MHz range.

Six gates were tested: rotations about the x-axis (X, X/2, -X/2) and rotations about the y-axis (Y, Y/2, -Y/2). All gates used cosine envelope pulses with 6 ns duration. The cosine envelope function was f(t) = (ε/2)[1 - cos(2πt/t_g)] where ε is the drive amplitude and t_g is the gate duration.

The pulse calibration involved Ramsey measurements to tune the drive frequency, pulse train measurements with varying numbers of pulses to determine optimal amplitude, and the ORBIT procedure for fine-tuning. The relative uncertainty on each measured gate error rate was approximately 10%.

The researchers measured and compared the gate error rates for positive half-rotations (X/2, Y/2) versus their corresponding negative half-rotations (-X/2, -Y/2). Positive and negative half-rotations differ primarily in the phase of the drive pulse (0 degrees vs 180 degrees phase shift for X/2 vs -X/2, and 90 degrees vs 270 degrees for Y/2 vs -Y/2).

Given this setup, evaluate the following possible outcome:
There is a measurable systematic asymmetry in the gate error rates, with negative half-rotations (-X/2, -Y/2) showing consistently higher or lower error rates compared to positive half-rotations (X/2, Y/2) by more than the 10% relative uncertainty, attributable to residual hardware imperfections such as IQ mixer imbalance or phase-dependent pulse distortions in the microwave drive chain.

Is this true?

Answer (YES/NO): NO